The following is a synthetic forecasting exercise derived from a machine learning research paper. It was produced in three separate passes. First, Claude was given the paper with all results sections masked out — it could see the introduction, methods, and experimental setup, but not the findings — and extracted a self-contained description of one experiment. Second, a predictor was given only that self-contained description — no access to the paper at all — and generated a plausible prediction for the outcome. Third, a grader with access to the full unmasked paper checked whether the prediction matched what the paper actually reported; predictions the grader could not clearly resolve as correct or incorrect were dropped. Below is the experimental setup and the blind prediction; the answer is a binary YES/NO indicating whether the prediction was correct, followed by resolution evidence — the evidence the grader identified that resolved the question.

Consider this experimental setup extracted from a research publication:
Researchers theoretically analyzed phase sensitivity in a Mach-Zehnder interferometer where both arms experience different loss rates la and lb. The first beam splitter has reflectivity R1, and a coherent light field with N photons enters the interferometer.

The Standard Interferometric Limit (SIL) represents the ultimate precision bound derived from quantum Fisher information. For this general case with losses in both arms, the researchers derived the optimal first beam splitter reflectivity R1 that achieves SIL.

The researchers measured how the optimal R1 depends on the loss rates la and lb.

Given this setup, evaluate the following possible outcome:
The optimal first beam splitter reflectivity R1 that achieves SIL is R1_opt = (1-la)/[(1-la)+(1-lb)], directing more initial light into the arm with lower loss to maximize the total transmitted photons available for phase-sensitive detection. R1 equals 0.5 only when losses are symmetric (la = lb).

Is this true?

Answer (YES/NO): NO